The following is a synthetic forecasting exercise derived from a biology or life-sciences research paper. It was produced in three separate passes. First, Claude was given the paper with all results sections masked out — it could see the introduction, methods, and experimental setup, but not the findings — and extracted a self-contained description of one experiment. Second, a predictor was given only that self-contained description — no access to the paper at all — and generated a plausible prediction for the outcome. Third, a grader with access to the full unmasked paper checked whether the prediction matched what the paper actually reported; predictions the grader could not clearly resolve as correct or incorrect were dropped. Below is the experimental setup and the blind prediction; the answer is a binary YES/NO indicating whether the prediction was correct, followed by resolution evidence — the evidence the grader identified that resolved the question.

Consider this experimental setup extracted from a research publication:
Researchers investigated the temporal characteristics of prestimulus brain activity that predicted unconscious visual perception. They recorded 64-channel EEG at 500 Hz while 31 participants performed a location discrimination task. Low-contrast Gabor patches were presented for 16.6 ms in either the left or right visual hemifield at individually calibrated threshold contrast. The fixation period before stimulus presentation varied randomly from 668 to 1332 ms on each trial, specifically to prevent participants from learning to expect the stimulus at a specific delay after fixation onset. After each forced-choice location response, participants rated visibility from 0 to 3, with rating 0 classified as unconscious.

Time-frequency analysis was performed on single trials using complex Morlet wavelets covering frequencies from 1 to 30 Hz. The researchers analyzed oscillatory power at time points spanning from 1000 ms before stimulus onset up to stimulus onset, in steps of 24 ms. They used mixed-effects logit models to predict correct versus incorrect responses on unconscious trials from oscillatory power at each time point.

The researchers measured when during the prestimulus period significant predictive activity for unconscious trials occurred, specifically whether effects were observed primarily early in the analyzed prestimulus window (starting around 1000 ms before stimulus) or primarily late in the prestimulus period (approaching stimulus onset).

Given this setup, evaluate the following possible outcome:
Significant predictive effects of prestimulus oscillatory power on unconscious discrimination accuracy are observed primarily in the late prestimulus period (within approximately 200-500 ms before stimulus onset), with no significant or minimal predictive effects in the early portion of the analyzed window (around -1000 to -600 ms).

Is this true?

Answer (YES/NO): NO